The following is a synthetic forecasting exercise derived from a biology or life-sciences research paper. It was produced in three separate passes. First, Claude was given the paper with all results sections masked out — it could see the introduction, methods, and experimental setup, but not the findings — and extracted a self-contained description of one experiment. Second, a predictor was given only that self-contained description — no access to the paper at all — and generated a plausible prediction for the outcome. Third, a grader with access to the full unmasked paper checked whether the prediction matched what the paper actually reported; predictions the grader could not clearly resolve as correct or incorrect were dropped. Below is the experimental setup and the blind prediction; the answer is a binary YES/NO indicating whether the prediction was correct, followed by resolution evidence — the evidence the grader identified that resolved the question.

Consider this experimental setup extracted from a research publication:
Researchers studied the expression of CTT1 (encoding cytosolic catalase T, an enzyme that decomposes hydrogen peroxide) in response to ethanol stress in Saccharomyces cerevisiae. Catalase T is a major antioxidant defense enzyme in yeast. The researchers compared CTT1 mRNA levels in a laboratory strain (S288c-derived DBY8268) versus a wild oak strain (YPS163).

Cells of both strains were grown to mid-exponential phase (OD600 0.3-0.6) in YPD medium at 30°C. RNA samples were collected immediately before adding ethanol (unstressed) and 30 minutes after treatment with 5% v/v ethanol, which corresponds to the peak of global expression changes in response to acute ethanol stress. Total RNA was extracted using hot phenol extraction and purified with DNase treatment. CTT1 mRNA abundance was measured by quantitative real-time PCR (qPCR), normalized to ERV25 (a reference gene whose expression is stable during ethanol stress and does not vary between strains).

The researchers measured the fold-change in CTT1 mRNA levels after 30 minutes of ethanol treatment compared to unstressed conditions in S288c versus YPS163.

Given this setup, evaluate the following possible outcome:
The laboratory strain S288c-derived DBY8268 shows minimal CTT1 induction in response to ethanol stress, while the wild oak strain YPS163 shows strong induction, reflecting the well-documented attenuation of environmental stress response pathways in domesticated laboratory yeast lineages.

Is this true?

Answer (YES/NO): NO